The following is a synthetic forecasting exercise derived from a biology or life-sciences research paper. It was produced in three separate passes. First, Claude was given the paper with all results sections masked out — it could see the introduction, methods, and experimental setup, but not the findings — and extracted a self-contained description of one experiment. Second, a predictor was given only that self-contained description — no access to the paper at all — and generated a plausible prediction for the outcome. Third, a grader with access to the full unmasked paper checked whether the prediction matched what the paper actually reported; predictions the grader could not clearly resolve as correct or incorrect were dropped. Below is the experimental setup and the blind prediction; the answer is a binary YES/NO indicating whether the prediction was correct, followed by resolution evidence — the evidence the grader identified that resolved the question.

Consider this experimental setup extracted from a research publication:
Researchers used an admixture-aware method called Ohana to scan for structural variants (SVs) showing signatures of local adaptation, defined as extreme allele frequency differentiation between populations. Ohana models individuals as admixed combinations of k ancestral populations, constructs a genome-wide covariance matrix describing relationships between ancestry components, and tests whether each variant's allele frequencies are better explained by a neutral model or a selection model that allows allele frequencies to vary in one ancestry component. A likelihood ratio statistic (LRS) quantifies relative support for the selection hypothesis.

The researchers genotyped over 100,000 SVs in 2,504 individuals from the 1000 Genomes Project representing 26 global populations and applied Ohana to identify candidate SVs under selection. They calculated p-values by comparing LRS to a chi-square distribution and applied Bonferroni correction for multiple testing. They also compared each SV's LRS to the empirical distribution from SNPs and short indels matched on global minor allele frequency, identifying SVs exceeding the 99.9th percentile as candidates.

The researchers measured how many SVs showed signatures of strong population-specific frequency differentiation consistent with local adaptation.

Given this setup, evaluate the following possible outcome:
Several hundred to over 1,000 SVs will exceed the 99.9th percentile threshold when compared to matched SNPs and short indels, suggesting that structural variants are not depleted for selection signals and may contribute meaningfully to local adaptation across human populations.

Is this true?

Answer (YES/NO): NO